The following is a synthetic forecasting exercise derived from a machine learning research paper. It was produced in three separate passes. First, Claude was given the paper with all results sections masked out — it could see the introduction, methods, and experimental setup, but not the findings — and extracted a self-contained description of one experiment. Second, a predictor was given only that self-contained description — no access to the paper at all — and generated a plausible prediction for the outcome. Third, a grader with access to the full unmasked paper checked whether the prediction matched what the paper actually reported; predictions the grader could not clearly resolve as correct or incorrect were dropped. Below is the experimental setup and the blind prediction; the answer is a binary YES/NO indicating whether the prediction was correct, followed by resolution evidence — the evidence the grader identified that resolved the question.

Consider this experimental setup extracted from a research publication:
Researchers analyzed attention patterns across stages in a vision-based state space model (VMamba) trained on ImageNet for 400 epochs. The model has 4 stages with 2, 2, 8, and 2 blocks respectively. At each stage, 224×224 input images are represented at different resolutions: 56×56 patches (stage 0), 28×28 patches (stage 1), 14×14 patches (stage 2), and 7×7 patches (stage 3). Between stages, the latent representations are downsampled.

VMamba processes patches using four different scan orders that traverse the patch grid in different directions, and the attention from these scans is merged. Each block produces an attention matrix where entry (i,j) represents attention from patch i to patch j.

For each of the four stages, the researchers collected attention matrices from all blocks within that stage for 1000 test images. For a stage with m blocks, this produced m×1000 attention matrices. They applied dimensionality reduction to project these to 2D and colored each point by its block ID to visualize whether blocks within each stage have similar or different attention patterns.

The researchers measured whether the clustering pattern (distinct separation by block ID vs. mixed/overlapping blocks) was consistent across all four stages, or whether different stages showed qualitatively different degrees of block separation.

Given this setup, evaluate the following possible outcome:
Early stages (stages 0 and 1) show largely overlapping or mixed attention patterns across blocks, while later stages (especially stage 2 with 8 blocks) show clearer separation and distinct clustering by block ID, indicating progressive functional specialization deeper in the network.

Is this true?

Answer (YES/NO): NO